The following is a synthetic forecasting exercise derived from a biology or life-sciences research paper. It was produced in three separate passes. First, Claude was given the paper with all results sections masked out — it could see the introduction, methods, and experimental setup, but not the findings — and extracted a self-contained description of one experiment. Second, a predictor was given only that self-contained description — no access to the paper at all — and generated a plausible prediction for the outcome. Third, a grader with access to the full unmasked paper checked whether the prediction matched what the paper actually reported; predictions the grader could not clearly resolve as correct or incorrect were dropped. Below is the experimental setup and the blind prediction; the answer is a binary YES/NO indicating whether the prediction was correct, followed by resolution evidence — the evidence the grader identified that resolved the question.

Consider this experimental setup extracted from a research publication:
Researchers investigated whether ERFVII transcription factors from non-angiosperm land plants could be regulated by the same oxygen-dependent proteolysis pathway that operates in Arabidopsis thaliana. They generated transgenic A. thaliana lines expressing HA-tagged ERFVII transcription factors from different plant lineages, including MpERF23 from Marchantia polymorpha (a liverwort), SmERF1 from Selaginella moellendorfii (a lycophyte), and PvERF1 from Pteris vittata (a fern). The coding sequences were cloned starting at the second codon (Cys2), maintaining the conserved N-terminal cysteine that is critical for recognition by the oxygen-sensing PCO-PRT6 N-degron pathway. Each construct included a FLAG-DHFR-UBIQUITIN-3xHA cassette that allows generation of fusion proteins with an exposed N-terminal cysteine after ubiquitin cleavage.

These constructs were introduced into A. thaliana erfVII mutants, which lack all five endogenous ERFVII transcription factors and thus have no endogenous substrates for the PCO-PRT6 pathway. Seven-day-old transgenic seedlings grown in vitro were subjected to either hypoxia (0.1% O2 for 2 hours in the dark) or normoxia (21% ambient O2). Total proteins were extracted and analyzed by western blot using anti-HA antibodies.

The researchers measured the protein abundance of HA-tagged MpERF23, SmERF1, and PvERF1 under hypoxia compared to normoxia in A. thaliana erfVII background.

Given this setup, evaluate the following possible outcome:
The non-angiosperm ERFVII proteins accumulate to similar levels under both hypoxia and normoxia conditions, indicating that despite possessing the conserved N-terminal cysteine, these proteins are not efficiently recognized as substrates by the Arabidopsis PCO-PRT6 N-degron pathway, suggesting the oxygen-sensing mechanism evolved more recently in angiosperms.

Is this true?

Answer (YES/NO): NO